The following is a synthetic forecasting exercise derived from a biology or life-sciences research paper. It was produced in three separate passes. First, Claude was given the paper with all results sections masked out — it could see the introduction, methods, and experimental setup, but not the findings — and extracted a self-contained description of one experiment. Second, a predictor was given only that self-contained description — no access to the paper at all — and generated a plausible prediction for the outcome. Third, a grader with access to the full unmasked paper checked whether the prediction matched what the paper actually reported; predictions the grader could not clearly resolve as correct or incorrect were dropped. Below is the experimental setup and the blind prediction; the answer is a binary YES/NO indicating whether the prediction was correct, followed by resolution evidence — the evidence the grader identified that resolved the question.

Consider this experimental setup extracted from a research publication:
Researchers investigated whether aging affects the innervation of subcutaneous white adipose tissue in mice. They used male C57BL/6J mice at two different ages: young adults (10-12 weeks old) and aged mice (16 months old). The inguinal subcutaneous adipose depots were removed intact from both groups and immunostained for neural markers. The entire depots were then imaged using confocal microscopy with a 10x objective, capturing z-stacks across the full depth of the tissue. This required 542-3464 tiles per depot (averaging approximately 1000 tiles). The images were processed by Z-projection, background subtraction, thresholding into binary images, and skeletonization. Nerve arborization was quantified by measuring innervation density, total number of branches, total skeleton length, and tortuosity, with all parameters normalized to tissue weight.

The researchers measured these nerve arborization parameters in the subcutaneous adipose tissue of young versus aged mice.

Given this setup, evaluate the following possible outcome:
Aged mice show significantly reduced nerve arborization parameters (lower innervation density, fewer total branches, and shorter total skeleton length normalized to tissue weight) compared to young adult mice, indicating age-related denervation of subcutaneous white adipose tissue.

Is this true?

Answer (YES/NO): YES